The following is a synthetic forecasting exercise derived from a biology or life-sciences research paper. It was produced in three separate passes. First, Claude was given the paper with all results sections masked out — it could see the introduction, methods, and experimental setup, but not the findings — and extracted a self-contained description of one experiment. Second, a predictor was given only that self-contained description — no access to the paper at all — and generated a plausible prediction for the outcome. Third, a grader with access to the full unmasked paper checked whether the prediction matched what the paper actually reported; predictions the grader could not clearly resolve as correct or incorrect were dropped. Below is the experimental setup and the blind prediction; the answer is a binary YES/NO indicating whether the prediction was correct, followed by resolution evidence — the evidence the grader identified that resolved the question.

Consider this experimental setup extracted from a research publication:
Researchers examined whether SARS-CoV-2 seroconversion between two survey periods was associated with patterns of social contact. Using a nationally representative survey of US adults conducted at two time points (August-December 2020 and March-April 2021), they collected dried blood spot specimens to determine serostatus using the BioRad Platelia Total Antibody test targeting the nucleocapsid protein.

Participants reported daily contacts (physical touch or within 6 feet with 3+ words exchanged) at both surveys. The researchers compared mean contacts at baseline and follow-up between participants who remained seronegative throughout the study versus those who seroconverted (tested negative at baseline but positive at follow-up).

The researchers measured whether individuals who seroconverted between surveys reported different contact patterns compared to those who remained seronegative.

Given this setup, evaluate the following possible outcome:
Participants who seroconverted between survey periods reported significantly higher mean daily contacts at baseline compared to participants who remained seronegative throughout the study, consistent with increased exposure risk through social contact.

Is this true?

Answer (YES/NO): NO